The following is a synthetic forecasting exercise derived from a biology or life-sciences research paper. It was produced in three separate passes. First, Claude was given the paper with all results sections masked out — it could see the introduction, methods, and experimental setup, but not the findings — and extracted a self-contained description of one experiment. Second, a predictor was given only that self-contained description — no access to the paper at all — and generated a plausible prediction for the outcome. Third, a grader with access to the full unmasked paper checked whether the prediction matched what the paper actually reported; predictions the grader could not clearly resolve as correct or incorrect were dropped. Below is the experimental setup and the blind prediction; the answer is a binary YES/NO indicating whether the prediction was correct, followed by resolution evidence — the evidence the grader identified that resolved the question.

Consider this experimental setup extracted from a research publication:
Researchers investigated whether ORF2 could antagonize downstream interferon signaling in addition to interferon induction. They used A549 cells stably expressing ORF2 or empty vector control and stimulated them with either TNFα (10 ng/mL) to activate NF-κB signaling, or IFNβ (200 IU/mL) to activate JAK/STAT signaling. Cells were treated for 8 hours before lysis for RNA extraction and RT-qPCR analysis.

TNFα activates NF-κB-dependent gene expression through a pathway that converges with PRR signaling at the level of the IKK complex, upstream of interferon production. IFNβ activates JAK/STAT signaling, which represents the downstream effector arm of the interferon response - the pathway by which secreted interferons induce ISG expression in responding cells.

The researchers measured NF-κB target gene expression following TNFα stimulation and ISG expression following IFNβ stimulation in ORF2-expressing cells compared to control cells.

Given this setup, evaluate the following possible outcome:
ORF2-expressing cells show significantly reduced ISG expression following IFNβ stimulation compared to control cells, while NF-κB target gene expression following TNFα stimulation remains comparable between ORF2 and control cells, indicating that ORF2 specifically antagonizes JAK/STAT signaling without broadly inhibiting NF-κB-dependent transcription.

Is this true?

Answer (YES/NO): NO